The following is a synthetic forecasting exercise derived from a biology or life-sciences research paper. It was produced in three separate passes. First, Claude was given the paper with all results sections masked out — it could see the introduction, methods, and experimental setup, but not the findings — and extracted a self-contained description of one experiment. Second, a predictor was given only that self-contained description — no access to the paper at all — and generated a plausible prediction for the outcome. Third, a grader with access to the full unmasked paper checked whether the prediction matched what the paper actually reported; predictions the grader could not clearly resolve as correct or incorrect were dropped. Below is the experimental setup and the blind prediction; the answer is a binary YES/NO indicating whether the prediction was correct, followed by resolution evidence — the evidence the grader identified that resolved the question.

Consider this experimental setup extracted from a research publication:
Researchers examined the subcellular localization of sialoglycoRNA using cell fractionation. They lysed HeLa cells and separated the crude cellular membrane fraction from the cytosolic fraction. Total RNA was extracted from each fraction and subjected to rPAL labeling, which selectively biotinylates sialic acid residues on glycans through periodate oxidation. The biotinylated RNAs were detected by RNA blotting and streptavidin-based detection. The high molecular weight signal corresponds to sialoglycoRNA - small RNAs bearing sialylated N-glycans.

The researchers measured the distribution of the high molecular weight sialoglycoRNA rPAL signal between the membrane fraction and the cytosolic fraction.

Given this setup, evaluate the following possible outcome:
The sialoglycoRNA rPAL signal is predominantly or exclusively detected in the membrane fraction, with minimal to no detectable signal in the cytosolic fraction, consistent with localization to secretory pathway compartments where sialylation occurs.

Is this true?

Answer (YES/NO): YES